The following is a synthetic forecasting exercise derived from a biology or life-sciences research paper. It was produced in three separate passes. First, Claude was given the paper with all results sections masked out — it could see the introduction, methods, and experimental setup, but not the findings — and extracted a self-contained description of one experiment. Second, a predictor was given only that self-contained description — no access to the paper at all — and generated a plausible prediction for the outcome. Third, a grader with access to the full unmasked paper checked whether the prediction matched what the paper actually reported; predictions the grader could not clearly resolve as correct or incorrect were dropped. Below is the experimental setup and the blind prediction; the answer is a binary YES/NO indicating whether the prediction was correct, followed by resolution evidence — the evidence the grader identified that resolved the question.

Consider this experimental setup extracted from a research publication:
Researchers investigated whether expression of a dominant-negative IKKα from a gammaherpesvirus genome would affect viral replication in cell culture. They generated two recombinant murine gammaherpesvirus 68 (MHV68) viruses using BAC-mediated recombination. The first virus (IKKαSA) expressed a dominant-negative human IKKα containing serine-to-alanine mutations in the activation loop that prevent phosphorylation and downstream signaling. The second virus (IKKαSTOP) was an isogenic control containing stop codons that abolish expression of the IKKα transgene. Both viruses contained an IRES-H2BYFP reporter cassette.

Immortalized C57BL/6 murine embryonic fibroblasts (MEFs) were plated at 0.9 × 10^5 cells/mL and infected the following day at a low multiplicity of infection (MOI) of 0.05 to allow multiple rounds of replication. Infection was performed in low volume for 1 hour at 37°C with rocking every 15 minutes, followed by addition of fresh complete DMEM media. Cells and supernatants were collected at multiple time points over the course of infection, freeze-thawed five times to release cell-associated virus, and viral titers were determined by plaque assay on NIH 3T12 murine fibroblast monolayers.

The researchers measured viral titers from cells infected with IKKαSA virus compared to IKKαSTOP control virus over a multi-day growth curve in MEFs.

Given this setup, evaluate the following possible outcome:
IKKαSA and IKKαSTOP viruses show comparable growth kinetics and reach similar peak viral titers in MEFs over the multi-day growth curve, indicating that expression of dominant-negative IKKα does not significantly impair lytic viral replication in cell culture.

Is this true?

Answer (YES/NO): YES